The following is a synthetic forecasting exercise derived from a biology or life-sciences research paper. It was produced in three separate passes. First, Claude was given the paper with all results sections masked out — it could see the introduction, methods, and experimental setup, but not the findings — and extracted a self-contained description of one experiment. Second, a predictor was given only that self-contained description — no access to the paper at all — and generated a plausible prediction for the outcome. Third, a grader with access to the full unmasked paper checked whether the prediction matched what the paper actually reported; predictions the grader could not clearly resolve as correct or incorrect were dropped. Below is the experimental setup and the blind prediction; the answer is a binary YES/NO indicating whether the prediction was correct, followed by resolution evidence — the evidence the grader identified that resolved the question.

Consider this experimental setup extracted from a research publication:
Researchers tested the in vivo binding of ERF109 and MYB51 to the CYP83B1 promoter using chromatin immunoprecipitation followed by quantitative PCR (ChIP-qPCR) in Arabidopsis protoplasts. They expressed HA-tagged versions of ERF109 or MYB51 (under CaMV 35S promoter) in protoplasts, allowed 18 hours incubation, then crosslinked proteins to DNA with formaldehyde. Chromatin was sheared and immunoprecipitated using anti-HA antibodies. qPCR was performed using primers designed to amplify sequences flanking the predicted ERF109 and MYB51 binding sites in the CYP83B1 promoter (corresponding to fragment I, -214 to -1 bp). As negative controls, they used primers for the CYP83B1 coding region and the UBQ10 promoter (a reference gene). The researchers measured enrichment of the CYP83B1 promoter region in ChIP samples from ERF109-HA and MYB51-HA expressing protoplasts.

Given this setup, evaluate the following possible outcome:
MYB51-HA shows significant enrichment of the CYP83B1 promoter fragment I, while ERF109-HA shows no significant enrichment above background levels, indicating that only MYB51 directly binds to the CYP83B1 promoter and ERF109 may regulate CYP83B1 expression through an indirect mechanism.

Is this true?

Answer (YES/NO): NO